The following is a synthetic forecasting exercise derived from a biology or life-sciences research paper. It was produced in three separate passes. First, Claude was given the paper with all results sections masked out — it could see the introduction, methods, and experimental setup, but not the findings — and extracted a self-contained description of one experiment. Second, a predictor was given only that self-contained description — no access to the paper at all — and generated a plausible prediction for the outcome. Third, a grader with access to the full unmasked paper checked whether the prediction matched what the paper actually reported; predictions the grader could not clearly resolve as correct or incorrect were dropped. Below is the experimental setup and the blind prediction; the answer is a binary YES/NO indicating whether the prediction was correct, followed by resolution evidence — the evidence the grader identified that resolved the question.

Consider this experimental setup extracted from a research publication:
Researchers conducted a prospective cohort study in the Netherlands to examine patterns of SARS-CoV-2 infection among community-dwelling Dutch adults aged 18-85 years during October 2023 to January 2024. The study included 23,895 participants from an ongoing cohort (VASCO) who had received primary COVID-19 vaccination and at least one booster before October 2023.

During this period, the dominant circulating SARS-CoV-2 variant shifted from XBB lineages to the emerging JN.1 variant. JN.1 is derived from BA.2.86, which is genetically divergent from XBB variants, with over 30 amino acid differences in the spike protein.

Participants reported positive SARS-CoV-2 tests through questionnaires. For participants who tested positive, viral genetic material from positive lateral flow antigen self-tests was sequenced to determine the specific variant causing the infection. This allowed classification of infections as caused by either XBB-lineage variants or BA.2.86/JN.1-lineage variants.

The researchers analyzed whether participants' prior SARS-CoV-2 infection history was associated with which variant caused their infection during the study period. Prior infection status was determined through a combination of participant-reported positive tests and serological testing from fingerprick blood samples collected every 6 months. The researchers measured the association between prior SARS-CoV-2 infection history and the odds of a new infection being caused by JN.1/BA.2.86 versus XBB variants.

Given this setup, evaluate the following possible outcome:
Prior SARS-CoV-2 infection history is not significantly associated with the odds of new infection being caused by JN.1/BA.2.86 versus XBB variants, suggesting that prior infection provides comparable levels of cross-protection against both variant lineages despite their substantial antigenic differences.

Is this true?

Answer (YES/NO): NO